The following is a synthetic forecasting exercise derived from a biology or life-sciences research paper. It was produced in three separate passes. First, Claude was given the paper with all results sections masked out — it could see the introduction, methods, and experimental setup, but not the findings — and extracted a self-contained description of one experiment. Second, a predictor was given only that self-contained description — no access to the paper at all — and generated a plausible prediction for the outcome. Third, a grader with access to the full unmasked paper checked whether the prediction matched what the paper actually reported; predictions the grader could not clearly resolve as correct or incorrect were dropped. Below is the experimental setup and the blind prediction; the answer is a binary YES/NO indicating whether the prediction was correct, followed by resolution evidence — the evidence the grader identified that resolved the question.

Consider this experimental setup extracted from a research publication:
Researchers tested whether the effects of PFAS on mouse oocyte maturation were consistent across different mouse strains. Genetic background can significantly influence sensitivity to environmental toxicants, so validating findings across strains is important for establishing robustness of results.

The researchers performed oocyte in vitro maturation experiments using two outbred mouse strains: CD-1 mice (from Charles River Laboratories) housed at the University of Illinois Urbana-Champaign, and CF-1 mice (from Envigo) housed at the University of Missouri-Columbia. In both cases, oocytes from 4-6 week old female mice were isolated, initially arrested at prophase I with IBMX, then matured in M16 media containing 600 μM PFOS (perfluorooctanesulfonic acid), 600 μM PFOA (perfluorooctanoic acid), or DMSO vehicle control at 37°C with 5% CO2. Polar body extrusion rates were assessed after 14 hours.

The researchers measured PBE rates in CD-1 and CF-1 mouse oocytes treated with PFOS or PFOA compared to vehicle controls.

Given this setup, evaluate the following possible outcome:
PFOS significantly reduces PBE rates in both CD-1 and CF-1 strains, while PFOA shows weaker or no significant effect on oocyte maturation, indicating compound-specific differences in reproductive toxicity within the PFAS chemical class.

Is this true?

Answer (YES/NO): YES